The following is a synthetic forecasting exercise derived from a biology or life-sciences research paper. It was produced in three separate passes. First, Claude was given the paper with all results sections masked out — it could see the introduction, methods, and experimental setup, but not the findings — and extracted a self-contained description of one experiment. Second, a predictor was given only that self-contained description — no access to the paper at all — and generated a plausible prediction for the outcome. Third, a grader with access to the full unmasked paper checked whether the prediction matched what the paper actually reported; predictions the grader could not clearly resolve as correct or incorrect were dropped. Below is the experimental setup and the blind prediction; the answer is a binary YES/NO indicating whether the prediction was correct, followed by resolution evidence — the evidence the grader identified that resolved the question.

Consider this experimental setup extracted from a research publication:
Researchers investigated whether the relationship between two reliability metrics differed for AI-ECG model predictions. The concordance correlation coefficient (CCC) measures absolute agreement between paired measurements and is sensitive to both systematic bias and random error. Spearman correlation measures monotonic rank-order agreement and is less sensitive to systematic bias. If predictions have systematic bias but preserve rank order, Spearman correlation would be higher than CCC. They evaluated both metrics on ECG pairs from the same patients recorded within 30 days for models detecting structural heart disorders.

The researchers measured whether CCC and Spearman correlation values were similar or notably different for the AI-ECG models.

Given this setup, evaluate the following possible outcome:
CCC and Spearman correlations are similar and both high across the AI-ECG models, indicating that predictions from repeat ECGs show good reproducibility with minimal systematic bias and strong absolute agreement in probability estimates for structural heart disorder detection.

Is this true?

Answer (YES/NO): YES